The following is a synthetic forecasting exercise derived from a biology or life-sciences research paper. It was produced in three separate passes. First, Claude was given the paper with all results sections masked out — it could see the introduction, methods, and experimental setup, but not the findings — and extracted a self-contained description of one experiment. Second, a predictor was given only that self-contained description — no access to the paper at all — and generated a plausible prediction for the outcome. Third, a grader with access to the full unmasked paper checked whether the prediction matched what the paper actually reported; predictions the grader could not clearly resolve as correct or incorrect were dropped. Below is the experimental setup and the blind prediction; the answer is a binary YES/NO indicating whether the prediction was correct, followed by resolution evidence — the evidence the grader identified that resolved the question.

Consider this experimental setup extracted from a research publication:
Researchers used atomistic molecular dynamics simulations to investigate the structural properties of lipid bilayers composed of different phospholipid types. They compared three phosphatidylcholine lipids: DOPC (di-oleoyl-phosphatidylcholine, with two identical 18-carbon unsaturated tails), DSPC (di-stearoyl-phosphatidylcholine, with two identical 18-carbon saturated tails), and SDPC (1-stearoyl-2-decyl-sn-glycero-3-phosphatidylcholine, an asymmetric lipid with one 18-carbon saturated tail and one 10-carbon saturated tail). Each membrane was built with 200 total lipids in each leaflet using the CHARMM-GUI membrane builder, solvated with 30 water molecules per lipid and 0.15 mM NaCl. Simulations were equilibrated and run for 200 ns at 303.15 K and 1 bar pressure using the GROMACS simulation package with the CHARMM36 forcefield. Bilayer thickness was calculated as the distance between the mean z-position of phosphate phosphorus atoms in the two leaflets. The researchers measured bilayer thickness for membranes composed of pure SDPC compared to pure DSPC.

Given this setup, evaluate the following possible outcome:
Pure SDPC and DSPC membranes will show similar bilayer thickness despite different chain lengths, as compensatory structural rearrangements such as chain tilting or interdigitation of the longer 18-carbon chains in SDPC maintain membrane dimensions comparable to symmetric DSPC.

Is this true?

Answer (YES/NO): NO